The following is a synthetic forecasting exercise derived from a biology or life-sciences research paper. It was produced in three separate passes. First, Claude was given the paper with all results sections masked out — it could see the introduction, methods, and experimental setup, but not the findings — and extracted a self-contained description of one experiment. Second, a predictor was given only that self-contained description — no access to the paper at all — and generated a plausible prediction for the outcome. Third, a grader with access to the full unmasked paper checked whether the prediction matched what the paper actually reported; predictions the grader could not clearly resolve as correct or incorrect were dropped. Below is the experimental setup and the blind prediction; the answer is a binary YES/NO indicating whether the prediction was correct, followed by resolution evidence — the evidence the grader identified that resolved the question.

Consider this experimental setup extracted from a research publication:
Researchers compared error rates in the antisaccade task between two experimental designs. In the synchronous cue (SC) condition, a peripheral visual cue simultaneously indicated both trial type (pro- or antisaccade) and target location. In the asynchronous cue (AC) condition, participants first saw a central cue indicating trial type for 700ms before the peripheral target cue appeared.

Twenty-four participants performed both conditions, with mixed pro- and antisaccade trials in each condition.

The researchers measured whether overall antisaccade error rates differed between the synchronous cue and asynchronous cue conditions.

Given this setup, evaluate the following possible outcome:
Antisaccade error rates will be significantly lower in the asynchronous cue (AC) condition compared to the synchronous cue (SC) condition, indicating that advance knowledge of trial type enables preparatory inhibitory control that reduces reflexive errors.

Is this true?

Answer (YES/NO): YES